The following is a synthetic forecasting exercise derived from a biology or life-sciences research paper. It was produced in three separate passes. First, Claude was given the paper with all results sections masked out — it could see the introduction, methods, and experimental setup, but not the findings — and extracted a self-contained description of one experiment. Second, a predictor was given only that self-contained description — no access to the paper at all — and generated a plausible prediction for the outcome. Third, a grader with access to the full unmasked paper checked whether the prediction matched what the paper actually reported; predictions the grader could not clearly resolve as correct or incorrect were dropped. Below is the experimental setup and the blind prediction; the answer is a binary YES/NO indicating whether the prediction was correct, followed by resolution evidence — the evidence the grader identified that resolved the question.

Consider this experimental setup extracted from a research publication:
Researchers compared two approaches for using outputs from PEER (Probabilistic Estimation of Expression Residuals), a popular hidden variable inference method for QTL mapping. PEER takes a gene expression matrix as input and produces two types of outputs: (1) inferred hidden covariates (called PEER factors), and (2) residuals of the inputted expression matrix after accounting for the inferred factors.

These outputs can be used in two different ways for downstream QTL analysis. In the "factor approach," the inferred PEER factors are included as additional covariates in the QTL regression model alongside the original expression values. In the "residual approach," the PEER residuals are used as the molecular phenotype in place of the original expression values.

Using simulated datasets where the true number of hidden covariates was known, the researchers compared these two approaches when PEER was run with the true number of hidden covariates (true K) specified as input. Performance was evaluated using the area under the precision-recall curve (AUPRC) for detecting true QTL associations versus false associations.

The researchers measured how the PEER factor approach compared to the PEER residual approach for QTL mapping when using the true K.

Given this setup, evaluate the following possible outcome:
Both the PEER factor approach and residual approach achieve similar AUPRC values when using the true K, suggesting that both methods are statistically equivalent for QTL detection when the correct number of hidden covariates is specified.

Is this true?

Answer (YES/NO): NO